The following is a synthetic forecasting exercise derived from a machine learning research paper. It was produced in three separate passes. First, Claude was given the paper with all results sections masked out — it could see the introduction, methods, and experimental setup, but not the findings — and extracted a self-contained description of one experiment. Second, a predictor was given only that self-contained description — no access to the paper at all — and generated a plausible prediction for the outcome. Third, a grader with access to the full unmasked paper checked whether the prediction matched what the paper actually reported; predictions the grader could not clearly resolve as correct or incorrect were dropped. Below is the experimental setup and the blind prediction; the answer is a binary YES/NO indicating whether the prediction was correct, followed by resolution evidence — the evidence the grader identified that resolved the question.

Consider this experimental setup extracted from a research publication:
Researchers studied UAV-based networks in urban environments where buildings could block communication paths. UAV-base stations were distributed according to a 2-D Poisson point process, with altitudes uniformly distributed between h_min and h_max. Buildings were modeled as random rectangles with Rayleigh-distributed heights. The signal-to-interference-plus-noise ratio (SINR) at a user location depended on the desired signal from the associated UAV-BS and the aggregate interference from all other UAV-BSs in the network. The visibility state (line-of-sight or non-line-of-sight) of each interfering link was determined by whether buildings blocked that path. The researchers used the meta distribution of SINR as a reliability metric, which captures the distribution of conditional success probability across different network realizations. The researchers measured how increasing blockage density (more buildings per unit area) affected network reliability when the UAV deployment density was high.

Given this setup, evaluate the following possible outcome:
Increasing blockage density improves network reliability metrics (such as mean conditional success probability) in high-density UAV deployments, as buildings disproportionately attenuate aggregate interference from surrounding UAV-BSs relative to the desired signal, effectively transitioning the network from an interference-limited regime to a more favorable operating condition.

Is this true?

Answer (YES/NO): YES